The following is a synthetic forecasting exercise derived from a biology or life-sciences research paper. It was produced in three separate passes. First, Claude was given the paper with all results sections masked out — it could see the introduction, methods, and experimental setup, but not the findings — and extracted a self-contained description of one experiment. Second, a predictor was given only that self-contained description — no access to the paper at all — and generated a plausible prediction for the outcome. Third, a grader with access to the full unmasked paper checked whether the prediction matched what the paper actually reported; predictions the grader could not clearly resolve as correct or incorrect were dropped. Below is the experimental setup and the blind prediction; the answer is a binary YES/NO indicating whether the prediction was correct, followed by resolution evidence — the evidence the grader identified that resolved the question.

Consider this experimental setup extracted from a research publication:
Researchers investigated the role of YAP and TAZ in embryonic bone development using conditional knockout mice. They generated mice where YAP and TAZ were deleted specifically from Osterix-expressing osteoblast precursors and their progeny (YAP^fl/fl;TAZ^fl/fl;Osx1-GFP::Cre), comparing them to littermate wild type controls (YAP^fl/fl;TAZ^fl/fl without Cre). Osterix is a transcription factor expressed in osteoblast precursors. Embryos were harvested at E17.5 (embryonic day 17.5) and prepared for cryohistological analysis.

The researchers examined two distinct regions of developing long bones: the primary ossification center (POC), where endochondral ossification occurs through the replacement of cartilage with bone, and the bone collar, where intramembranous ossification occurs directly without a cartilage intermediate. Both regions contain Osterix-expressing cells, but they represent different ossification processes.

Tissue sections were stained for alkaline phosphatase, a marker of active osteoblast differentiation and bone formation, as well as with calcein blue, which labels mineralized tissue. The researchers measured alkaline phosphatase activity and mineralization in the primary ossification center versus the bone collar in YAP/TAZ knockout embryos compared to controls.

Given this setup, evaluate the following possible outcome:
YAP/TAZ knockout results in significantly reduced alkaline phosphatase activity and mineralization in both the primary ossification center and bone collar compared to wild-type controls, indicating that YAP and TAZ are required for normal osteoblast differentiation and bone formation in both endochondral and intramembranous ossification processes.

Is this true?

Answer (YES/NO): NO